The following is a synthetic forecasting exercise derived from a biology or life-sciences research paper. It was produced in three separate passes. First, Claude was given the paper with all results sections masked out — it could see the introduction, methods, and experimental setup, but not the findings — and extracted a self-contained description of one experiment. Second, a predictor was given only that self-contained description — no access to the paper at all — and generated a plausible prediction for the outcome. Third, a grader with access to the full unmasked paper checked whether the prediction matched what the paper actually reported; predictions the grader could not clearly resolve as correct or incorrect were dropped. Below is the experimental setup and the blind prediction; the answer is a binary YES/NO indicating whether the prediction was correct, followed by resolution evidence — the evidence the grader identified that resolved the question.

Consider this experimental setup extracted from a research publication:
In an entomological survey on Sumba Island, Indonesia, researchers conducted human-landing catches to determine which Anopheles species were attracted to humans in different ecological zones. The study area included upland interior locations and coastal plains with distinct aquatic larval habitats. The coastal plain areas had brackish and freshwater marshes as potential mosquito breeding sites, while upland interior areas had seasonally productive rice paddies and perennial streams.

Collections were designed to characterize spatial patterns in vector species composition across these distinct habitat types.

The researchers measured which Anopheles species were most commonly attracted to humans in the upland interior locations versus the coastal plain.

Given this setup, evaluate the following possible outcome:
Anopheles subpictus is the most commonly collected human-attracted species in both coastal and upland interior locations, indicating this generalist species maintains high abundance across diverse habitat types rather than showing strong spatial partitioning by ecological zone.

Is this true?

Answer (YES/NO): NO